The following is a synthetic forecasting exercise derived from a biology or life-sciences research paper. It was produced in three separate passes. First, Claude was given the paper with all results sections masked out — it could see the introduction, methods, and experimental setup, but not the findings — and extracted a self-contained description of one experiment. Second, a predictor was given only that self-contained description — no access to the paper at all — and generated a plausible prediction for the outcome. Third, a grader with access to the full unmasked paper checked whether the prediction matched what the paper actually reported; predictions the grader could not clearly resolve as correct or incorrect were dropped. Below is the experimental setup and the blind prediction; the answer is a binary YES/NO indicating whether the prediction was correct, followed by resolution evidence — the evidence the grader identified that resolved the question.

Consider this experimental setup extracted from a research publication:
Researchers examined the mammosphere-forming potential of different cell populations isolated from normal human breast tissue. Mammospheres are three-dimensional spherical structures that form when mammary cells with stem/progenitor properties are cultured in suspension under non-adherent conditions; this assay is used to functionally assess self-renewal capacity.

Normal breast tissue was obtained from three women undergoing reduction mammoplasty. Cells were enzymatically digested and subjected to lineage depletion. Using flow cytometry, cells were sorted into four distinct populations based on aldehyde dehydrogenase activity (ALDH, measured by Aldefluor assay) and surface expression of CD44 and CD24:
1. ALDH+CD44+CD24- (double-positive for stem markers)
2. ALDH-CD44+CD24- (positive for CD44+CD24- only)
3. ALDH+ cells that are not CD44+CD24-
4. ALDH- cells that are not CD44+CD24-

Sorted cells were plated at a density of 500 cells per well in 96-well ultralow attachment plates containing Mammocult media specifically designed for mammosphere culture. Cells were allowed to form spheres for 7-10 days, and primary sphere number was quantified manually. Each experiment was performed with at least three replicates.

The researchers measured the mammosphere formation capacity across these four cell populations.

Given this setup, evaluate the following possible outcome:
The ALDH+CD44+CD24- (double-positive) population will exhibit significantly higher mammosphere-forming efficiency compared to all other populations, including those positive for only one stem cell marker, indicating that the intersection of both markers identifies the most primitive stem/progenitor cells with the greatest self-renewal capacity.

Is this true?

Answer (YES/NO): YES